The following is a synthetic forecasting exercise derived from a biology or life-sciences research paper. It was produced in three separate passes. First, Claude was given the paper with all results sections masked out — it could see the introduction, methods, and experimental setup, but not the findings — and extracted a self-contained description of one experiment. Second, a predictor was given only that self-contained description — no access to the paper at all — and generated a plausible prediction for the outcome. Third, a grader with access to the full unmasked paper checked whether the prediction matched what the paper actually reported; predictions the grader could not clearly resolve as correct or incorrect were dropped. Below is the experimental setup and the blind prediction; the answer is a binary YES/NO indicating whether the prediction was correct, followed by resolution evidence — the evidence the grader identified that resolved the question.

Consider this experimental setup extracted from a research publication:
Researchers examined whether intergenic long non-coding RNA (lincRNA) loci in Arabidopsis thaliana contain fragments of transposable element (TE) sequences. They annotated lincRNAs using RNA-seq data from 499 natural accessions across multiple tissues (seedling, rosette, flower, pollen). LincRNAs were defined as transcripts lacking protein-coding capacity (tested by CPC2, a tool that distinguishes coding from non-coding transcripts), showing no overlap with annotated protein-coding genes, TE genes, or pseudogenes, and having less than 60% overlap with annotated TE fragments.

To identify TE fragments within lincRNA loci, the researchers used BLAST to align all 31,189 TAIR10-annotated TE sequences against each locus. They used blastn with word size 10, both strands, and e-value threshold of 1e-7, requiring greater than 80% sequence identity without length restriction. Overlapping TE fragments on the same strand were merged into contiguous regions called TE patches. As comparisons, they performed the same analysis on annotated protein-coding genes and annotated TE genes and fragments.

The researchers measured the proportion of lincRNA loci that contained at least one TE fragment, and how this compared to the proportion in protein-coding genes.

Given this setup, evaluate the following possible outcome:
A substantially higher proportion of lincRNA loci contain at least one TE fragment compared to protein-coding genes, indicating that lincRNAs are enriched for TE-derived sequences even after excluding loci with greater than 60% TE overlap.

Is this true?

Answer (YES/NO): YES